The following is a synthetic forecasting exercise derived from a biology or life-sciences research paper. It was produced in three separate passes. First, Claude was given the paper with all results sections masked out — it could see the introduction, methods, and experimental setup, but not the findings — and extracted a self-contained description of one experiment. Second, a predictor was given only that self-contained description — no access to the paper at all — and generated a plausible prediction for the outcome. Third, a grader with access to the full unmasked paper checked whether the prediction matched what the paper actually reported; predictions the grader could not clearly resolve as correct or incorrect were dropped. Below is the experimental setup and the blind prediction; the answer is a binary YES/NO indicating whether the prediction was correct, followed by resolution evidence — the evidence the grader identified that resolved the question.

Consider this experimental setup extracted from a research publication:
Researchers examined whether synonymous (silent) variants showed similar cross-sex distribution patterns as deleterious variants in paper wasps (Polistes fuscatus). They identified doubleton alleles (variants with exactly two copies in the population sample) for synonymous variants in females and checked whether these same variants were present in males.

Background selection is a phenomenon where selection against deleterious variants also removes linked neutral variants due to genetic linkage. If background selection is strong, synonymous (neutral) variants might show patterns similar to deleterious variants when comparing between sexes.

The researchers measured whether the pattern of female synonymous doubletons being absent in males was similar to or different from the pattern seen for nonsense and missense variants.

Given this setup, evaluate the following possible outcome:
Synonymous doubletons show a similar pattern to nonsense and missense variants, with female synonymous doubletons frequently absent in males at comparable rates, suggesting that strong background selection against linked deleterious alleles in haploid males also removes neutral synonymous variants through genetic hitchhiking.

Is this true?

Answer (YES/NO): NO